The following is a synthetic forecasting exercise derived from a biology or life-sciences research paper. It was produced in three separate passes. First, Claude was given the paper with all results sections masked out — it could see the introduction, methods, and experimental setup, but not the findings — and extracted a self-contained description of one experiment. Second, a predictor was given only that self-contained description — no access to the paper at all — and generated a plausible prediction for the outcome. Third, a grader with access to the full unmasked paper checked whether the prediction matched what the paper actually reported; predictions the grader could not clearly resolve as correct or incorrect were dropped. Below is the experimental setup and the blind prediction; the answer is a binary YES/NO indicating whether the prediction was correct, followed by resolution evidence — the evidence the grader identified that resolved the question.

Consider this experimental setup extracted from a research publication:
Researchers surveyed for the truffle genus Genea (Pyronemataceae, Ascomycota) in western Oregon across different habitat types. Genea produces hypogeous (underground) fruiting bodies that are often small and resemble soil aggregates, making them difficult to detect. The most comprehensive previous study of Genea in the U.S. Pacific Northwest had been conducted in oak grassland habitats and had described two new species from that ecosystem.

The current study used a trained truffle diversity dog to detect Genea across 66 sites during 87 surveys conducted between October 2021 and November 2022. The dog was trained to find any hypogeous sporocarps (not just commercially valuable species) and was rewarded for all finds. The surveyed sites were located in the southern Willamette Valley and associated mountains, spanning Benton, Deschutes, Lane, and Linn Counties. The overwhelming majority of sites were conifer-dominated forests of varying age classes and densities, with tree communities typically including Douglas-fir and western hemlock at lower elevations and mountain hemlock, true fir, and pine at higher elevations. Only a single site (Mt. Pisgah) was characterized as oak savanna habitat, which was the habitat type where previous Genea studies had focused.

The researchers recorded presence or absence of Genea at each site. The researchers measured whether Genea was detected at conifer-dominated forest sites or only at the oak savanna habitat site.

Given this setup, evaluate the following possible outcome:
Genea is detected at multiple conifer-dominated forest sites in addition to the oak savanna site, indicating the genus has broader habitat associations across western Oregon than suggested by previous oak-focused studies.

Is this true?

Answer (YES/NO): YES